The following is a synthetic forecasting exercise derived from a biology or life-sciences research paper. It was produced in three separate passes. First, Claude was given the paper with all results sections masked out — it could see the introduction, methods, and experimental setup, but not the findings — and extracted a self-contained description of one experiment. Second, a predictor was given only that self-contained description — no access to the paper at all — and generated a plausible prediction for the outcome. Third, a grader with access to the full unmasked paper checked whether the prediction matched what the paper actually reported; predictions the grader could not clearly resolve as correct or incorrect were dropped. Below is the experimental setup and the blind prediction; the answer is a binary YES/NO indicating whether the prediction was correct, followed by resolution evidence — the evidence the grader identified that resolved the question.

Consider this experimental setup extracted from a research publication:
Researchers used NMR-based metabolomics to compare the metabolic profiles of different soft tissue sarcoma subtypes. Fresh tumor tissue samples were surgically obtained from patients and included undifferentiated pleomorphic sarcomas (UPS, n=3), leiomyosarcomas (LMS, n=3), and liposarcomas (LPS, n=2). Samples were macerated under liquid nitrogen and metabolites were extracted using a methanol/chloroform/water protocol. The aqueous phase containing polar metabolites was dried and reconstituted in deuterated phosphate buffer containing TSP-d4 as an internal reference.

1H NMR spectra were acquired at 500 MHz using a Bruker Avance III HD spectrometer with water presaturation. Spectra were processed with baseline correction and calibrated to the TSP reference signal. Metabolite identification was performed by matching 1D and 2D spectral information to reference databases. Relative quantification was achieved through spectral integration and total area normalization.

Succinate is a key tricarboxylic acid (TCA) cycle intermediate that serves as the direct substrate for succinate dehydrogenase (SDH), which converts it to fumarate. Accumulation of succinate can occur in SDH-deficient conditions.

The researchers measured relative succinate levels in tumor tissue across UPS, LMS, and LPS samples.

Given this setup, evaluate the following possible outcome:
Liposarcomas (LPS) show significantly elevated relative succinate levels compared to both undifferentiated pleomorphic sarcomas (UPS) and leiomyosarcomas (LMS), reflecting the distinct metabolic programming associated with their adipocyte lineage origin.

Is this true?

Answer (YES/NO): NO